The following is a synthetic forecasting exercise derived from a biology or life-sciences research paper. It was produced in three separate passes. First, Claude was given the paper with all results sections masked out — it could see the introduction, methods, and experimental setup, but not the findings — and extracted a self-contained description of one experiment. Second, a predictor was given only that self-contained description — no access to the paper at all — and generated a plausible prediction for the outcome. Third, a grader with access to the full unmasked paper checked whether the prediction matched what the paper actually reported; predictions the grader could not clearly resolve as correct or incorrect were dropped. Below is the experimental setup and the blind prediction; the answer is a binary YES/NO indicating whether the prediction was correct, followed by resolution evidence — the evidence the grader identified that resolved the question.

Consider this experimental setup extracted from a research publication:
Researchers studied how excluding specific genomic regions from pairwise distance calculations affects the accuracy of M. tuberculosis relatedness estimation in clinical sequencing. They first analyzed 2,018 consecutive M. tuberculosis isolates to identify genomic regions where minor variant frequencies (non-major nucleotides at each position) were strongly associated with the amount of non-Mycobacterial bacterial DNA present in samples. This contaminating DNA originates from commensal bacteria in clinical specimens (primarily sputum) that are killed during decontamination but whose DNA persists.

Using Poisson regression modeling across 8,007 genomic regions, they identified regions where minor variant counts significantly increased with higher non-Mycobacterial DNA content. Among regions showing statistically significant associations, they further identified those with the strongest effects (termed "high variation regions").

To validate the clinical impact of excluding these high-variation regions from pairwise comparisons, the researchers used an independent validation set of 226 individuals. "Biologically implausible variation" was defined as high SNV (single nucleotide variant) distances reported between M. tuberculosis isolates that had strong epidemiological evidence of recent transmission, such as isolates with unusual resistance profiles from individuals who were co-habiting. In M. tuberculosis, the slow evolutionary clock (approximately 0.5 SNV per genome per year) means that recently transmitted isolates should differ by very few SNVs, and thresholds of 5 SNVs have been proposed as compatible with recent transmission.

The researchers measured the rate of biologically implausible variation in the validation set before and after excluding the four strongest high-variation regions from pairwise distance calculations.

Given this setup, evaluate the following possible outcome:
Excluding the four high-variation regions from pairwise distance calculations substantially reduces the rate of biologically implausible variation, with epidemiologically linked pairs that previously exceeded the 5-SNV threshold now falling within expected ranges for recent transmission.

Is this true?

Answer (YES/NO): YES